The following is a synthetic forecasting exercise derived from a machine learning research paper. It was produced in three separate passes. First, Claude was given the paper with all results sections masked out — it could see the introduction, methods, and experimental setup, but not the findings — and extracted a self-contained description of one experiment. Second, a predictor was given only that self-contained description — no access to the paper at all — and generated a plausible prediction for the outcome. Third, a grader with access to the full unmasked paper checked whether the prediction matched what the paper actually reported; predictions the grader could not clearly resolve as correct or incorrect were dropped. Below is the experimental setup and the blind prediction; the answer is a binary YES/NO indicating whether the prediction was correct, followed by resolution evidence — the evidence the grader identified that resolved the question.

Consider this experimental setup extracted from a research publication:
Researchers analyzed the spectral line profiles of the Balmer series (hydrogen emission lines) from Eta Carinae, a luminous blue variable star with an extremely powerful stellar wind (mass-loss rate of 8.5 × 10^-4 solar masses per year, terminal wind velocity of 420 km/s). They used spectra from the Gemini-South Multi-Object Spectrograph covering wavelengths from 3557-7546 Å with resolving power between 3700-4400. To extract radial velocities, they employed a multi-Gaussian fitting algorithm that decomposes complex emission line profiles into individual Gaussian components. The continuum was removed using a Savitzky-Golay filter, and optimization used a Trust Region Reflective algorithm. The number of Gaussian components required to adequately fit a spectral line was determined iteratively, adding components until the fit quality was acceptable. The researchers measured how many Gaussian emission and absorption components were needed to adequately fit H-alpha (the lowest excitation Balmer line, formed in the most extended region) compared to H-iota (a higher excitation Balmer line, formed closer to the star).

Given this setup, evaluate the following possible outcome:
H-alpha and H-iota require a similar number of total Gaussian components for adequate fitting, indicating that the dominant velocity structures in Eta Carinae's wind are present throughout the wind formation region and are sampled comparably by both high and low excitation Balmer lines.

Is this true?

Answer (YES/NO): NO